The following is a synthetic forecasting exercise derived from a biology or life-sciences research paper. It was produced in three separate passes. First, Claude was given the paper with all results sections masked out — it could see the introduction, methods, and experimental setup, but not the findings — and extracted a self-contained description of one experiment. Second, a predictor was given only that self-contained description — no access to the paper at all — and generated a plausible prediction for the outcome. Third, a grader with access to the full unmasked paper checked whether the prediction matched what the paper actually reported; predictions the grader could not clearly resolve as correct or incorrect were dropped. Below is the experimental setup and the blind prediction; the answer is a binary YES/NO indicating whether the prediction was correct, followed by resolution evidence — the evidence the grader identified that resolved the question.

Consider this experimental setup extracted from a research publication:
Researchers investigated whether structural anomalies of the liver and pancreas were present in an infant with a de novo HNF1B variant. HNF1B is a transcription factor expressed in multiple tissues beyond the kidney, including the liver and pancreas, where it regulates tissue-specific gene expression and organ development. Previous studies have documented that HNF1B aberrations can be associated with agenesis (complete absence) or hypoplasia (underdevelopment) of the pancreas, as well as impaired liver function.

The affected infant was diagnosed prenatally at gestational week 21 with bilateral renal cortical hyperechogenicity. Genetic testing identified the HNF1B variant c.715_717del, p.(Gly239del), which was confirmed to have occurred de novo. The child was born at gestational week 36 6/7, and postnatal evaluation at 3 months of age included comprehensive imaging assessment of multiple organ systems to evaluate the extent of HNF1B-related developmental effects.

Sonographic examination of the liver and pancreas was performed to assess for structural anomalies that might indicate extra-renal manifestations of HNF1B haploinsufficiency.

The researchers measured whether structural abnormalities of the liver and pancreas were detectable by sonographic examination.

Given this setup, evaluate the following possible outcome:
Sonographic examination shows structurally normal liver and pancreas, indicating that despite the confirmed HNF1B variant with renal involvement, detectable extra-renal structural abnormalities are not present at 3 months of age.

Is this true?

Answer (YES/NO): YES